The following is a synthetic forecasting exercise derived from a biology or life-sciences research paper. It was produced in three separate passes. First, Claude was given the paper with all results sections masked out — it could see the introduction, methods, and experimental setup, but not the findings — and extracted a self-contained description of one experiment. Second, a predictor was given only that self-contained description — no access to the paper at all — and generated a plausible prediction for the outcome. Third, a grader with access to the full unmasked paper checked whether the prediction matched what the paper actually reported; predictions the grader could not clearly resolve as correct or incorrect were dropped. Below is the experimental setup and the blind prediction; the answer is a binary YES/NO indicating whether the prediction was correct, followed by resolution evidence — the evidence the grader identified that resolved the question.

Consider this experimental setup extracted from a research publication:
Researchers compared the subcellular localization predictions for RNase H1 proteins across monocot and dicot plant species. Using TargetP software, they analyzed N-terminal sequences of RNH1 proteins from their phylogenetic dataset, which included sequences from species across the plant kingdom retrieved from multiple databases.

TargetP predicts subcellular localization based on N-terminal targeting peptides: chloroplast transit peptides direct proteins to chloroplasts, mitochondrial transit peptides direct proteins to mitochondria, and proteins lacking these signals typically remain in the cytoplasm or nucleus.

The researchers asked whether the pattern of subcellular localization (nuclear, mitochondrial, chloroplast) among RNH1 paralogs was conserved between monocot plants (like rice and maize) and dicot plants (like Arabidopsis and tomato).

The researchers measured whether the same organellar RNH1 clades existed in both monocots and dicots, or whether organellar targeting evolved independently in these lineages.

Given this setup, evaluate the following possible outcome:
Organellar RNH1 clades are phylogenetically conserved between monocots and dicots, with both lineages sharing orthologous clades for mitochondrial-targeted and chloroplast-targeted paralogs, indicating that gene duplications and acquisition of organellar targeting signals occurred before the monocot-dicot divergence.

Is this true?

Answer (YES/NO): NO